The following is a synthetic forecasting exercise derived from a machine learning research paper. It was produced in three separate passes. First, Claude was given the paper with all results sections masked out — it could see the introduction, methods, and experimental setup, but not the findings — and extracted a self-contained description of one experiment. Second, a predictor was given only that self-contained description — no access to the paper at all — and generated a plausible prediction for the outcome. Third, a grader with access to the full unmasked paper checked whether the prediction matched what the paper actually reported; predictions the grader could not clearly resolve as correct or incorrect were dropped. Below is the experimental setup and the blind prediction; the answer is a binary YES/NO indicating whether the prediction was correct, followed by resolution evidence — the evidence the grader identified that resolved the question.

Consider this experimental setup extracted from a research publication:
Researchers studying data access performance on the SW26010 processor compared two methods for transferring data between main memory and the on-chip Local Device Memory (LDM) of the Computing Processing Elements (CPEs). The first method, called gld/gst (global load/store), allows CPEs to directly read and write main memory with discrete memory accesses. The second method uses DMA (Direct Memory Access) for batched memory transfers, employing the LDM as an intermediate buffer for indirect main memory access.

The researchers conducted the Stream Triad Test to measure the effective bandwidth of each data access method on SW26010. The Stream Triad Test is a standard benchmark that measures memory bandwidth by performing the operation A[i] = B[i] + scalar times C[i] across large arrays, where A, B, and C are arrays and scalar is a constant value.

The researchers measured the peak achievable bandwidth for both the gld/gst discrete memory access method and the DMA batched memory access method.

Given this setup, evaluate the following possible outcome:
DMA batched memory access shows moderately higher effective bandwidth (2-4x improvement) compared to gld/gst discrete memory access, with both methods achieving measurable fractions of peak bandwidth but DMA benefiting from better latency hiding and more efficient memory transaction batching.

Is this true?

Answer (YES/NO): NO